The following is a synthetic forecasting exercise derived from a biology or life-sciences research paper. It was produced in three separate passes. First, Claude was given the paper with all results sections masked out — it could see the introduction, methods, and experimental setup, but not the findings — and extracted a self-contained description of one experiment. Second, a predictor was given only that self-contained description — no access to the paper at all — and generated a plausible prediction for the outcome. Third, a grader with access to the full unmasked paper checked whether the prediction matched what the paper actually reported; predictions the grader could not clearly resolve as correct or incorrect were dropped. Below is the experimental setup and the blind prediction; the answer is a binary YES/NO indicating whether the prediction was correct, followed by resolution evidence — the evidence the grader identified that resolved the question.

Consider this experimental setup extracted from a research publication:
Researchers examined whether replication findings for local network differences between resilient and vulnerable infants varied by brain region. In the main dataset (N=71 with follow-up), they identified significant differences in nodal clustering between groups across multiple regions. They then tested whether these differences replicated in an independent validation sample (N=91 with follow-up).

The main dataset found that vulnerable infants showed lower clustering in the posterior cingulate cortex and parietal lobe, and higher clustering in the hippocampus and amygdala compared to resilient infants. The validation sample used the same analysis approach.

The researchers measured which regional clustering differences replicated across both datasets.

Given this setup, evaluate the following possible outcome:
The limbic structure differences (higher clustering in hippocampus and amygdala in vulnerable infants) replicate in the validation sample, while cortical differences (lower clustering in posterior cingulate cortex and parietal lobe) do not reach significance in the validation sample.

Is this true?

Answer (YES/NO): NO